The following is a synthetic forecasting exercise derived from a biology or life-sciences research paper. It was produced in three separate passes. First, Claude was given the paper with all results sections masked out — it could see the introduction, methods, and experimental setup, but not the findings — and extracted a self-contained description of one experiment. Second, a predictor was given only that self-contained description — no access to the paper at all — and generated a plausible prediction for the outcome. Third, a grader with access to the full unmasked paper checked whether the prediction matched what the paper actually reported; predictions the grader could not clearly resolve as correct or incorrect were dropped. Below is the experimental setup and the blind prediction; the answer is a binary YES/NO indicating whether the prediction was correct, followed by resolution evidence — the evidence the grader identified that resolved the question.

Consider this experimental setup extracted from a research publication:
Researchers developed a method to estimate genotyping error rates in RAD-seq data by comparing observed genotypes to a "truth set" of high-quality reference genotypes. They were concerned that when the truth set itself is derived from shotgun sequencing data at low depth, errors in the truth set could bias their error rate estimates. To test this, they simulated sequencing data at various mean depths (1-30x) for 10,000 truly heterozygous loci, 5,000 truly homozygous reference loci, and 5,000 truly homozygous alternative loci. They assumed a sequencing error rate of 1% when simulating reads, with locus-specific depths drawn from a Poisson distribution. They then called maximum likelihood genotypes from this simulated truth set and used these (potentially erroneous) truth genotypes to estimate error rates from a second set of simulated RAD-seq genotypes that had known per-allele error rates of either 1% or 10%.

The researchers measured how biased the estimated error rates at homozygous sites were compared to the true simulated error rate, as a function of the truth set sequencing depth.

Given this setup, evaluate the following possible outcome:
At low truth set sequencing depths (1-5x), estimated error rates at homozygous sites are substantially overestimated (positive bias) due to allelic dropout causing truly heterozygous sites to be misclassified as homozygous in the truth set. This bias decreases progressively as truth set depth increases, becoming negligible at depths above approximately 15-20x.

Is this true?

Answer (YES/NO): NO